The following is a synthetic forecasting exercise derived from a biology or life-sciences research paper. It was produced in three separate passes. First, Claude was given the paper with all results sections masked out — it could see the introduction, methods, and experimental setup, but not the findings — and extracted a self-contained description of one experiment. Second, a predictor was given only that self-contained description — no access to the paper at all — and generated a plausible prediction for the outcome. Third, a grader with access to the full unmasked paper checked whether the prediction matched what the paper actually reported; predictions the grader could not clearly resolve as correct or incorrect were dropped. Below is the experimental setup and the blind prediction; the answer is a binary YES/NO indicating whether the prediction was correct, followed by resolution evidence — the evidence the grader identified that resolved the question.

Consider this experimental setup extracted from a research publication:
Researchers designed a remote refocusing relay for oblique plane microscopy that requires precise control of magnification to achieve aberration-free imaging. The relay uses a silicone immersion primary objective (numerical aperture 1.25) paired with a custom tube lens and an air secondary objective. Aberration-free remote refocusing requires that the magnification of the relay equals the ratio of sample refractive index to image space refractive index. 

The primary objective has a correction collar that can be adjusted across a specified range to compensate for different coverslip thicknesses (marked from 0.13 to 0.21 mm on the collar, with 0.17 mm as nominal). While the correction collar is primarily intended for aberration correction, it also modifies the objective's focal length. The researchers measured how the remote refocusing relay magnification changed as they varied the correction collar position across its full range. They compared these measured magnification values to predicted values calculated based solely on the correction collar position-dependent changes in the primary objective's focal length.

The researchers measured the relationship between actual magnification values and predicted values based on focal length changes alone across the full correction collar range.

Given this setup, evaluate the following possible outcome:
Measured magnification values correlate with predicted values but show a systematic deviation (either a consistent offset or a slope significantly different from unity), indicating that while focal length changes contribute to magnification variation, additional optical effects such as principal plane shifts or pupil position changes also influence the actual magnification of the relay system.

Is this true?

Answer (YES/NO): NO